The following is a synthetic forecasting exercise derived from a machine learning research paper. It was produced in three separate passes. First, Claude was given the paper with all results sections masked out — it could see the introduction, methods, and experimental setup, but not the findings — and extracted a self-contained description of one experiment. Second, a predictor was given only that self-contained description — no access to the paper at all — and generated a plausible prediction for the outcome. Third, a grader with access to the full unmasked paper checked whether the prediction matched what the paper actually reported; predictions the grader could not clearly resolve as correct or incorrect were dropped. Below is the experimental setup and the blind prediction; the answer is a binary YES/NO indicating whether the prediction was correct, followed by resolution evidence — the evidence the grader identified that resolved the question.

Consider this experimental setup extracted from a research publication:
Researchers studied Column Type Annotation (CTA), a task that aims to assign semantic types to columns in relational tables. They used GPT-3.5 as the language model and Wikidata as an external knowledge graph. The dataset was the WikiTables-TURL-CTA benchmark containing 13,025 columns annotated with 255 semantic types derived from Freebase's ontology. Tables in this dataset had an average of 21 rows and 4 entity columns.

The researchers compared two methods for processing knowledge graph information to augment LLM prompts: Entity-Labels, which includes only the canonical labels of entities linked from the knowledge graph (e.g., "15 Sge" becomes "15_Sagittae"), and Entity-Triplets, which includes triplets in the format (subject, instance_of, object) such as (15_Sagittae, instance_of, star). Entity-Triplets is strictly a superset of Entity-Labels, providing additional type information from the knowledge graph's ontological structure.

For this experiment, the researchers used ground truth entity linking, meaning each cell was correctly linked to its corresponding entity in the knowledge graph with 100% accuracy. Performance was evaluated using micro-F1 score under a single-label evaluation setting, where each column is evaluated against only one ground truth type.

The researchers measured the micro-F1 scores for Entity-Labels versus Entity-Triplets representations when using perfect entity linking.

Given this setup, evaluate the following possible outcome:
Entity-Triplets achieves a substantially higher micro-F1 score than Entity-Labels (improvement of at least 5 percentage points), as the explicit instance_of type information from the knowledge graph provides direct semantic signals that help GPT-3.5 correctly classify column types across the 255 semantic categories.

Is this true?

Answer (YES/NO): YES